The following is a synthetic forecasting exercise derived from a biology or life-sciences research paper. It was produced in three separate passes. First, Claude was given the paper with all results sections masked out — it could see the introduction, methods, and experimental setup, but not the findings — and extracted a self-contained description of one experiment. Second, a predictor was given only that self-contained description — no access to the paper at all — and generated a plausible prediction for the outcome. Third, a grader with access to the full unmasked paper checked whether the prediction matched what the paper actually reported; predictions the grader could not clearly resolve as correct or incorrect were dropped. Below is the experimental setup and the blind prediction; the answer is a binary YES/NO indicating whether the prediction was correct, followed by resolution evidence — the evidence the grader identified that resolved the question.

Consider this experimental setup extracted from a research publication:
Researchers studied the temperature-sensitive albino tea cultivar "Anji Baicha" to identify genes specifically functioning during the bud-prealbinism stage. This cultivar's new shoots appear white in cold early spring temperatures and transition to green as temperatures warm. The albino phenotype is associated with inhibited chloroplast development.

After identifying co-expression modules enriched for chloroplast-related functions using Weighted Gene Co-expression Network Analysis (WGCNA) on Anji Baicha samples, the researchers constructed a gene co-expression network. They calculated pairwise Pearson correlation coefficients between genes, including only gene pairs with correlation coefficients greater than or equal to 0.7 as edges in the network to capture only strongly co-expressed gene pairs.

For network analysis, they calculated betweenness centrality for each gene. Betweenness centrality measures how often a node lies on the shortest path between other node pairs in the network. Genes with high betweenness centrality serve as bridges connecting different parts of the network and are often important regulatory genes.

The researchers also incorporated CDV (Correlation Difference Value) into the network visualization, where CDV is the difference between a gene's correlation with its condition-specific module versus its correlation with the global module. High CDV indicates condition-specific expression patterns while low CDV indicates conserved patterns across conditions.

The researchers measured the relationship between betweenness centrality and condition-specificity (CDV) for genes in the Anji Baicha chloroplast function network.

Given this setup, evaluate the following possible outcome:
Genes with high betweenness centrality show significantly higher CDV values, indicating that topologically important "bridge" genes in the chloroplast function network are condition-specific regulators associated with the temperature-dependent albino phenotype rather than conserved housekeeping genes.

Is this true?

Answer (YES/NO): YES